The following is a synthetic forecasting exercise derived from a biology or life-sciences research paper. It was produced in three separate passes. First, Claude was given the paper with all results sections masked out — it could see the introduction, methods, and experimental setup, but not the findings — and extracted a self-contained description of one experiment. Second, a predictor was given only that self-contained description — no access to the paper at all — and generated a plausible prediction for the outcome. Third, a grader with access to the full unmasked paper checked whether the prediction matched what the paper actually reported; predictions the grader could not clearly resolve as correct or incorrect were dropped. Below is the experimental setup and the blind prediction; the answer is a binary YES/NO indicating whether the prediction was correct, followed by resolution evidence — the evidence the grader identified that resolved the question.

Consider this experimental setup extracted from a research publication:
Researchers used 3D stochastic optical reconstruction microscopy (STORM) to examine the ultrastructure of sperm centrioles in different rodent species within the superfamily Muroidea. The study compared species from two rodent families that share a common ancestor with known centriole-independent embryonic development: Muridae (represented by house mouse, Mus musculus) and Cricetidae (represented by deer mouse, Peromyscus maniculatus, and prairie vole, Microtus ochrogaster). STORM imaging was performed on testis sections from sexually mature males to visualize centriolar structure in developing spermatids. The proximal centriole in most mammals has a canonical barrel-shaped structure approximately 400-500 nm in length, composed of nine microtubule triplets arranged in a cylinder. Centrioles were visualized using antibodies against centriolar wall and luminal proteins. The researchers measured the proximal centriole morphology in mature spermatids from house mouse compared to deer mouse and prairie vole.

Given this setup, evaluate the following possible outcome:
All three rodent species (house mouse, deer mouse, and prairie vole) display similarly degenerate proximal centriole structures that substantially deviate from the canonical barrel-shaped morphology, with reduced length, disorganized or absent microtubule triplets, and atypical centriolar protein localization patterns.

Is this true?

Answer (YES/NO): NO